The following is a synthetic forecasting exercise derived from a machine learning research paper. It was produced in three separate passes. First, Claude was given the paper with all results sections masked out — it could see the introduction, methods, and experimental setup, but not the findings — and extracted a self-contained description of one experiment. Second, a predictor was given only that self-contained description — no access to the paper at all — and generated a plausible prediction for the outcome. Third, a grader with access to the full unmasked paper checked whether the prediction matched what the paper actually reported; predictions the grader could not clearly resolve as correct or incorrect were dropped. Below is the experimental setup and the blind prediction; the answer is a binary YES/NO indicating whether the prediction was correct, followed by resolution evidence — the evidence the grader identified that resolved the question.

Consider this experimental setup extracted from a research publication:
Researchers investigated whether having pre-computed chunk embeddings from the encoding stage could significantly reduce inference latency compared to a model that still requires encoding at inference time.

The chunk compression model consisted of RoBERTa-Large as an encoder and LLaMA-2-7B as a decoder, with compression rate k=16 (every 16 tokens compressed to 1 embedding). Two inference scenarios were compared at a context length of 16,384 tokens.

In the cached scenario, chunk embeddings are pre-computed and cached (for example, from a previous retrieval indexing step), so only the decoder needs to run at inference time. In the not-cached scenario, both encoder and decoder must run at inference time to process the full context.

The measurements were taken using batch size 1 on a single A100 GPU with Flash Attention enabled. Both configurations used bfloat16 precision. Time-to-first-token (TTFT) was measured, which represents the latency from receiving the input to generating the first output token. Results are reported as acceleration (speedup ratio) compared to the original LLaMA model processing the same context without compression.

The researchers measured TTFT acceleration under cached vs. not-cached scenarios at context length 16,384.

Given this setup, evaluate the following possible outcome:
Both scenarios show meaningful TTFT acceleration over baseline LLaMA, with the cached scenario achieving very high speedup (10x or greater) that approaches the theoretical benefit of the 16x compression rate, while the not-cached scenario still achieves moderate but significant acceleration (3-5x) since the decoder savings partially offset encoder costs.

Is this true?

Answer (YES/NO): NO